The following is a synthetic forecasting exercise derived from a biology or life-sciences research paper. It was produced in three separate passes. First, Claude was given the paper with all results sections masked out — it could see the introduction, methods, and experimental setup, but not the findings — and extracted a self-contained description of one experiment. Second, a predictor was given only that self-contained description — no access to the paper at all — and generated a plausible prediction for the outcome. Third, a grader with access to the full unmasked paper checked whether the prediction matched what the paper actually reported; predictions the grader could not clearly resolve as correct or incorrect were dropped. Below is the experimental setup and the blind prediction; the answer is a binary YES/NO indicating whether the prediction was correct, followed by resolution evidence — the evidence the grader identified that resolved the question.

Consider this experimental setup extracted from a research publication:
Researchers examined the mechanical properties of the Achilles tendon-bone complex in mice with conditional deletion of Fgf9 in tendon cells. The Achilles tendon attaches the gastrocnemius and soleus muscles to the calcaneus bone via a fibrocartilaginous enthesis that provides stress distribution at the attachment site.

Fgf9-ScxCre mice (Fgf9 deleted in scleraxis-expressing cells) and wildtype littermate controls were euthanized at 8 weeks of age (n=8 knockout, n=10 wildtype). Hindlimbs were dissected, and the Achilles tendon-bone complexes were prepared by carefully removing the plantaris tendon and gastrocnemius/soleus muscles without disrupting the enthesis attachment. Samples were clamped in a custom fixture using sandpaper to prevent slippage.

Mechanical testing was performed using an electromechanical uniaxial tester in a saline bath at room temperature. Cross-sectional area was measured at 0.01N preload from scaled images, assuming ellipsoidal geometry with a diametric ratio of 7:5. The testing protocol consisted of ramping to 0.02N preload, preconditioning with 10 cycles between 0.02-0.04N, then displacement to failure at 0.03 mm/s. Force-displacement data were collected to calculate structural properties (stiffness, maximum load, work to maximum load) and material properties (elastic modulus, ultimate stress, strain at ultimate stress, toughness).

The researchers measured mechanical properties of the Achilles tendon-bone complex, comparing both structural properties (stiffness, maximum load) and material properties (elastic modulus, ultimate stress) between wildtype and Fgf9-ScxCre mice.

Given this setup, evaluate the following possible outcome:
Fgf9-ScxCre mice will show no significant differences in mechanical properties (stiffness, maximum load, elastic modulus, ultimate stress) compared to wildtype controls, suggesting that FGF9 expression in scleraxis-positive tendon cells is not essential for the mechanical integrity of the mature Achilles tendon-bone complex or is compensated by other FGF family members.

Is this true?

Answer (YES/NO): NO